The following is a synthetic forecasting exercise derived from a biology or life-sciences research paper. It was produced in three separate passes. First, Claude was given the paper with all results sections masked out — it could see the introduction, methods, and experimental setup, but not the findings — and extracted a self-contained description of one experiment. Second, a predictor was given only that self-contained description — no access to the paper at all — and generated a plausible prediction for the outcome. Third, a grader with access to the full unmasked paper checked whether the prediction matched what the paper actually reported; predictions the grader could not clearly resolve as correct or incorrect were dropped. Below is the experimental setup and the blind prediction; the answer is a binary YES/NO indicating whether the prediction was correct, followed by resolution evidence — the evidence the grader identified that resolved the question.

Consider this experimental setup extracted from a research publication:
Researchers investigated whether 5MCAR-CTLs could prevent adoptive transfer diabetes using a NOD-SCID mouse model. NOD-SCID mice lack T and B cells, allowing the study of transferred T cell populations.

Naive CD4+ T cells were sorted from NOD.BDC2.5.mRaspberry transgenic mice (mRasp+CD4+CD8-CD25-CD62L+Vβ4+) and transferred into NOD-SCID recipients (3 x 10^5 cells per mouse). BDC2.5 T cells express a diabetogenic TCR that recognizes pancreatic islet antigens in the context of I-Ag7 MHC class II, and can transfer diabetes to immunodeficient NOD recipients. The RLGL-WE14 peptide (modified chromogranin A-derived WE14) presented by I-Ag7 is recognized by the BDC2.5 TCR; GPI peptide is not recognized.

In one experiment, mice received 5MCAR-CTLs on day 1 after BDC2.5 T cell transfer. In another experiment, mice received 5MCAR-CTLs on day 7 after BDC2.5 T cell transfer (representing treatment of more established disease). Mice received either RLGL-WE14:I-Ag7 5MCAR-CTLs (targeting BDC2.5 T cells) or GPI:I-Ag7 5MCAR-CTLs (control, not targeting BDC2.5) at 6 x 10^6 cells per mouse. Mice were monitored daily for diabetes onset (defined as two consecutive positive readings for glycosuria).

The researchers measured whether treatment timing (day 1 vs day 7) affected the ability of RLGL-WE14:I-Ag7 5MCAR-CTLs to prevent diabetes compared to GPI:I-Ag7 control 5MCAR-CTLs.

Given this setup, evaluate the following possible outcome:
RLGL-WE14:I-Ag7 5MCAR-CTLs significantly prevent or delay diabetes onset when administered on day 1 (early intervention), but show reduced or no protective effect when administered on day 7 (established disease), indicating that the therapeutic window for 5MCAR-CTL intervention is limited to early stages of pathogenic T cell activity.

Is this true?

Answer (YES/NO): NO